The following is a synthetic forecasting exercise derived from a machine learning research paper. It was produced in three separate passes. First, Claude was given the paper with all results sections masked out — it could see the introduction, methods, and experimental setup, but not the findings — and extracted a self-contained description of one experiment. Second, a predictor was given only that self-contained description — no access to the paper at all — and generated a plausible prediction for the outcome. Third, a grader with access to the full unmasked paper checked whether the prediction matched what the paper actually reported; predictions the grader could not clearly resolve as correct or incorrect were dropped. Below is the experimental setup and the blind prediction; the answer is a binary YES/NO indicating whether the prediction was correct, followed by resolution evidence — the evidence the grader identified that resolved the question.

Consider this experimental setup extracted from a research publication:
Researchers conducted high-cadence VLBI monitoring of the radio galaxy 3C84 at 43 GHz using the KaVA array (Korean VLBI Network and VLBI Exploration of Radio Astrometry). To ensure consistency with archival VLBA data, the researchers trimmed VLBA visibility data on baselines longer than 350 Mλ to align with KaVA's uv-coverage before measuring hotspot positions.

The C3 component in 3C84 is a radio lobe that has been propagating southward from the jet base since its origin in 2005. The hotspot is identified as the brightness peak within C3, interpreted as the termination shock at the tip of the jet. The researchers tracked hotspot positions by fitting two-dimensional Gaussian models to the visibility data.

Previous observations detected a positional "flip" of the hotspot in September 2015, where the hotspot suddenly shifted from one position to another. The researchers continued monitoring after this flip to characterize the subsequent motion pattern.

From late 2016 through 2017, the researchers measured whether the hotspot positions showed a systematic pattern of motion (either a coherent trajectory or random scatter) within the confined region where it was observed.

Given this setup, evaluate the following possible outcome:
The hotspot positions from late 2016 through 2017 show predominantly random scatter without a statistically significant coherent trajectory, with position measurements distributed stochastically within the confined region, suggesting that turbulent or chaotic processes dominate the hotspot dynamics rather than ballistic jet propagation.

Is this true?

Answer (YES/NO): NO